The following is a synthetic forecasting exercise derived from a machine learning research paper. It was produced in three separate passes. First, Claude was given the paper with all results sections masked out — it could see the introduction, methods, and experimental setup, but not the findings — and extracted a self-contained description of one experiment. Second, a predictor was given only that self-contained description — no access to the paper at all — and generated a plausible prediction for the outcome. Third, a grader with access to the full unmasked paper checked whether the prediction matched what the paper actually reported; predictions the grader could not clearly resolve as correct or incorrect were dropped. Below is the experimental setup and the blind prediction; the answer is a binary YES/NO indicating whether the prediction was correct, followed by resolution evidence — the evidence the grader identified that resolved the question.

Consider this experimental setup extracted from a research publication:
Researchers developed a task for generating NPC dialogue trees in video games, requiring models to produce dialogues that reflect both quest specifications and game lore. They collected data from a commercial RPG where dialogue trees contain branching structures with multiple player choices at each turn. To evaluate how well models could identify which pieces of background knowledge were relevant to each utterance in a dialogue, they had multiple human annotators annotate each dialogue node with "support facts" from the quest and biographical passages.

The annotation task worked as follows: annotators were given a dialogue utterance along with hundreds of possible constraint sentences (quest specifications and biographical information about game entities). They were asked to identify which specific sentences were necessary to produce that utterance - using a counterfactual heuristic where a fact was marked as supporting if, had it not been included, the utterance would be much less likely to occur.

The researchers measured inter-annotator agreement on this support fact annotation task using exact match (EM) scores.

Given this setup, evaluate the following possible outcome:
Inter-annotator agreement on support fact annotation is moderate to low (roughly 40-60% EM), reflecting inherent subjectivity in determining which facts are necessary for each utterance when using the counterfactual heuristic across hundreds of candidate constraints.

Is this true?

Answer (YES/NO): YES